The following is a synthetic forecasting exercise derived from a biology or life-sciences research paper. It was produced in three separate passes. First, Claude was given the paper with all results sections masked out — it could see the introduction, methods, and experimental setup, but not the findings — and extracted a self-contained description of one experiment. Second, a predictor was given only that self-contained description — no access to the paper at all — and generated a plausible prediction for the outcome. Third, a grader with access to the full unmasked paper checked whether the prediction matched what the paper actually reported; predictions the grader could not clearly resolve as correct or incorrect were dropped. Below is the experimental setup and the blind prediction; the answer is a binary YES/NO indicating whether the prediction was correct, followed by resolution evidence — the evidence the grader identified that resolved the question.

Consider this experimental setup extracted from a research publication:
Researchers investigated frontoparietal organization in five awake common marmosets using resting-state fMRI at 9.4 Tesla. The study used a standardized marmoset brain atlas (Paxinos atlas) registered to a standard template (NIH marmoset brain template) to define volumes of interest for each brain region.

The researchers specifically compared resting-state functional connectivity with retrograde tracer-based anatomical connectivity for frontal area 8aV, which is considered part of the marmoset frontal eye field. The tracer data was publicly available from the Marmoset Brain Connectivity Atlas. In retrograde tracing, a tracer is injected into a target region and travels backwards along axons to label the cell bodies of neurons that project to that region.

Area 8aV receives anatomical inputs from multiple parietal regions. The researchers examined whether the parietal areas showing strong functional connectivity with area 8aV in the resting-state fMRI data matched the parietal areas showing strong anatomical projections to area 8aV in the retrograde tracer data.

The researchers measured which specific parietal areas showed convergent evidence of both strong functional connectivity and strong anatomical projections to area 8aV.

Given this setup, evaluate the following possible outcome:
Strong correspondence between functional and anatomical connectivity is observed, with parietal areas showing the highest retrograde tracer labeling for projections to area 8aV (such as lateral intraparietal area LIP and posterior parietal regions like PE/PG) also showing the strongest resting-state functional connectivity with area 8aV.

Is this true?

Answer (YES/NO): NO